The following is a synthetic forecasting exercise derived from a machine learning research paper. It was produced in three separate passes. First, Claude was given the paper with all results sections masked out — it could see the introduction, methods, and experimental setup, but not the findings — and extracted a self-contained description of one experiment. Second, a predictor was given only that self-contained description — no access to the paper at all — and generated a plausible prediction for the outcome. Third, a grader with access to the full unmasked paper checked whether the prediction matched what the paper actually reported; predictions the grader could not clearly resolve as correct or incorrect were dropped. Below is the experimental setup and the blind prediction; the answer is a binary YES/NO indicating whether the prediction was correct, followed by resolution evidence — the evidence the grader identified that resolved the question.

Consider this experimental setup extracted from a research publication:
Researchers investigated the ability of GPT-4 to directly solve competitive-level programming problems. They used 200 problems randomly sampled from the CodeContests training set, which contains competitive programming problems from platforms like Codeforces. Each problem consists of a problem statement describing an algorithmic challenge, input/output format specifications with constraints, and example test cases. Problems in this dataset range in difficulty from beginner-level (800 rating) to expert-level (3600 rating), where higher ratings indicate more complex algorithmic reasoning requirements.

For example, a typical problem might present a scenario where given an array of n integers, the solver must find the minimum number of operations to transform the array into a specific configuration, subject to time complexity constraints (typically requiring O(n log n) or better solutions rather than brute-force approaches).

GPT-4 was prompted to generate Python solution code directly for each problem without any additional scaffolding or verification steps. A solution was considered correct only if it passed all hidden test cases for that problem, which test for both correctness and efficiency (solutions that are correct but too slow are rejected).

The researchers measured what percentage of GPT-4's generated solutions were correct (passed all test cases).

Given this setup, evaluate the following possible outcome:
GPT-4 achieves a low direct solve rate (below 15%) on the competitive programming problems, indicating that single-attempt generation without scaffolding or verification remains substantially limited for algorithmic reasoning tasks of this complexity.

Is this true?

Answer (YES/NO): YES